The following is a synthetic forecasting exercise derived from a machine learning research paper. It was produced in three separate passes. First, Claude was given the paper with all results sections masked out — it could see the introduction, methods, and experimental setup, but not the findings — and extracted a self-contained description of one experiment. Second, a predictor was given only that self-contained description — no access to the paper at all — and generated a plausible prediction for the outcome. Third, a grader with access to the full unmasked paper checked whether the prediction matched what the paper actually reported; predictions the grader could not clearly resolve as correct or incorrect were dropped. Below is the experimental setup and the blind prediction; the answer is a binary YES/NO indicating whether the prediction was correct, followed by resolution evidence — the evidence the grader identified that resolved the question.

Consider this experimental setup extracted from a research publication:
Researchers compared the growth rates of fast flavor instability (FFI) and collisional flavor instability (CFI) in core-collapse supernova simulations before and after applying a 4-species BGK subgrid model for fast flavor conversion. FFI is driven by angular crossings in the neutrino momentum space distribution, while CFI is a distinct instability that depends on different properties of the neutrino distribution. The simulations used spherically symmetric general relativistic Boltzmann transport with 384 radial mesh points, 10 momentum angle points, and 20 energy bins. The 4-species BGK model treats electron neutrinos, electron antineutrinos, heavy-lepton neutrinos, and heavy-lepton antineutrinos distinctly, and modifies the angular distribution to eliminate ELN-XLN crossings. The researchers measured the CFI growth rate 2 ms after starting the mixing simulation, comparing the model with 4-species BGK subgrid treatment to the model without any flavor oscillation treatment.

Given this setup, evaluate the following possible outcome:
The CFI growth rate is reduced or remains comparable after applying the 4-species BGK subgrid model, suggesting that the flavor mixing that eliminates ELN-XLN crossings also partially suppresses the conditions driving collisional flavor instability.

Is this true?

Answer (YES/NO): NO